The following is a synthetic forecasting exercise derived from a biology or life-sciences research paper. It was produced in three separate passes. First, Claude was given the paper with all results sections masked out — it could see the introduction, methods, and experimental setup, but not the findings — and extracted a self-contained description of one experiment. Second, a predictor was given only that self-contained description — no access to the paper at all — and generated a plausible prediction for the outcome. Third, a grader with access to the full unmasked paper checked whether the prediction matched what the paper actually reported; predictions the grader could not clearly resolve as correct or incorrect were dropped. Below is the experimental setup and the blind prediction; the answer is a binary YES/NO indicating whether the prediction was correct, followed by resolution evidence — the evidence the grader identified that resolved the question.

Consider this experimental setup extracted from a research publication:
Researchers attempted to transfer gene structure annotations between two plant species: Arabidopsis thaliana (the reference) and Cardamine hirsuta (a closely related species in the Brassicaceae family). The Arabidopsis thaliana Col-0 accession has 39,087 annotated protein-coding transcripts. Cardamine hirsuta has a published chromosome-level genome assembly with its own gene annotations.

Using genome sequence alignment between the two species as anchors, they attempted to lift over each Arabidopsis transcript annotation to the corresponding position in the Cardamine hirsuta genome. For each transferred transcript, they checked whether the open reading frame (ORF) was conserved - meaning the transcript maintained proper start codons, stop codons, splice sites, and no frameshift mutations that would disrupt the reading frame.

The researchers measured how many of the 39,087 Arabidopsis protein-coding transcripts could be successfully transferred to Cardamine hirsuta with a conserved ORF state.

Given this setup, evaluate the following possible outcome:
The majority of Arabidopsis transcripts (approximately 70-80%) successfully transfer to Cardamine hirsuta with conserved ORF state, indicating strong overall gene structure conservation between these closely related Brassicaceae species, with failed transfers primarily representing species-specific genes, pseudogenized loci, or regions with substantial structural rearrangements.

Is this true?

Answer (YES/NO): NO